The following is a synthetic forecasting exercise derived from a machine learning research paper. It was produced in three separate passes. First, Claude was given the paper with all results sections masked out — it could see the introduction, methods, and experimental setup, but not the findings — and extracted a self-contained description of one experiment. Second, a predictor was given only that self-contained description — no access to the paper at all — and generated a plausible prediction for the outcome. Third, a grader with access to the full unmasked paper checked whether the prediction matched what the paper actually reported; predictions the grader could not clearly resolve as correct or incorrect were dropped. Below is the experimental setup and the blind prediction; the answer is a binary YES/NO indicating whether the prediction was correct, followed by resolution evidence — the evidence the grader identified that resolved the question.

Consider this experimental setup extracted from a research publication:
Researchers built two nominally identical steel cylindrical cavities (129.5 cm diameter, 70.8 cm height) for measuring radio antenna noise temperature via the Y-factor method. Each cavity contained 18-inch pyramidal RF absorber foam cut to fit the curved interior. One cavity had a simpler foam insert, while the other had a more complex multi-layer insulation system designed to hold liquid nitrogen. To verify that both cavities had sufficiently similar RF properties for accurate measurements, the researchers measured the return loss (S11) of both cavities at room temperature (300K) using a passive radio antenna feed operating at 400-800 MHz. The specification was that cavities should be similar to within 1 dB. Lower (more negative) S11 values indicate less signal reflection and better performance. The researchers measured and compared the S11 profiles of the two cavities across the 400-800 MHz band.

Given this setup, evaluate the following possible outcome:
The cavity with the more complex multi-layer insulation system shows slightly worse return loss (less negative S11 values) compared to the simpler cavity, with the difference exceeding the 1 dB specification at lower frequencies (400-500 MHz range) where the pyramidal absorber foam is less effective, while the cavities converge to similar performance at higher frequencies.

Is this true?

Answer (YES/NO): NO